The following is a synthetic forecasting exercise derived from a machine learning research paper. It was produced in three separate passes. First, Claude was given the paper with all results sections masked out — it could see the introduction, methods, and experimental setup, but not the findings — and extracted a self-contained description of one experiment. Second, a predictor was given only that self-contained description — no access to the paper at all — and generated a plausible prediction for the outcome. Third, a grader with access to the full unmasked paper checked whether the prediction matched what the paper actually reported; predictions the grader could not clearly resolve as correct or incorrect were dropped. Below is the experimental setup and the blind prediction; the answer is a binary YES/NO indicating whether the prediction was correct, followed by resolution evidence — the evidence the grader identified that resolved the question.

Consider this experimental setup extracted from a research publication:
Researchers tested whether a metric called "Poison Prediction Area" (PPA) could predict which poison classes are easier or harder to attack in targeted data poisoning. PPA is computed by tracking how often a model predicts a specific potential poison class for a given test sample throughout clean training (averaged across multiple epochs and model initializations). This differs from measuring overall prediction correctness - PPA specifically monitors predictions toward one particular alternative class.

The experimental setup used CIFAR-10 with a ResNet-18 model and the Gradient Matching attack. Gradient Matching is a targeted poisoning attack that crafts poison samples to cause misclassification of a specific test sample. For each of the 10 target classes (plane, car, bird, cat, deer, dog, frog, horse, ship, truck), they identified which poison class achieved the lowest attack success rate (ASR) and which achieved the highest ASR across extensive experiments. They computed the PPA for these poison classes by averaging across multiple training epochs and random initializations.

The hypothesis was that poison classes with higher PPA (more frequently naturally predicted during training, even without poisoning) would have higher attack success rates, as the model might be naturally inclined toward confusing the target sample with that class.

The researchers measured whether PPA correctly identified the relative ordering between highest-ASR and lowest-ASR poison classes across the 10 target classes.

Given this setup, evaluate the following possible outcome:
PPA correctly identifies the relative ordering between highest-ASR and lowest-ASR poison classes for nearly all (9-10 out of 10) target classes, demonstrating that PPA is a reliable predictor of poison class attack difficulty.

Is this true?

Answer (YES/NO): NO